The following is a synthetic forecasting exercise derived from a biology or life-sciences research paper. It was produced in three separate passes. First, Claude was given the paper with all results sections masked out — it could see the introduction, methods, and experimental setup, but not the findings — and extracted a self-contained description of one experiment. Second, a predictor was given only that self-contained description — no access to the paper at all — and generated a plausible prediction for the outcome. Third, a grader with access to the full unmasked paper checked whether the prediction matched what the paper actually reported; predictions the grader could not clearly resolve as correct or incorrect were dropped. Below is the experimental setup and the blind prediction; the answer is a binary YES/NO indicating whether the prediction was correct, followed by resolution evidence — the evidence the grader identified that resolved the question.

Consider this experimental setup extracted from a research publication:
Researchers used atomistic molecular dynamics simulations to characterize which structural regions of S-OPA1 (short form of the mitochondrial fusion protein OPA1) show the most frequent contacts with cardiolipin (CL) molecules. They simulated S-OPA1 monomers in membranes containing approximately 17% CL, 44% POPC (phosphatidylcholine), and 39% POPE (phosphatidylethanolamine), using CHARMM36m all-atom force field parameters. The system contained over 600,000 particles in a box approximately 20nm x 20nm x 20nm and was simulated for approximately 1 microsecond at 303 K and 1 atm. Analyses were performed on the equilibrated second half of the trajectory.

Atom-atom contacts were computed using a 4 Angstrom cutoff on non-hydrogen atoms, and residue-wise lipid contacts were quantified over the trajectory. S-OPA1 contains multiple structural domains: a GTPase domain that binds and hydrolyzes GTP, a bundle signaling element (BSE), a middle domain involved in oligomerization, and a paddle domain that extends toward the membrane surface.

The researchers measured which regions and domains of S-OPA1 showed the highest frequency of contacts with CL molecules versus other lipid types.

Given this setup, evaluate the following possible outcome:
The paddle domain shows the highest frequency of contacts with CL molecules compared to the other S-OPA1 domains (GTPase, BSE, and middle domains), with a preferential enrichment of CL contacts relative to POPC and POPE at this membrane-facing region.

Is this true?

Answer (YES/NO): YES